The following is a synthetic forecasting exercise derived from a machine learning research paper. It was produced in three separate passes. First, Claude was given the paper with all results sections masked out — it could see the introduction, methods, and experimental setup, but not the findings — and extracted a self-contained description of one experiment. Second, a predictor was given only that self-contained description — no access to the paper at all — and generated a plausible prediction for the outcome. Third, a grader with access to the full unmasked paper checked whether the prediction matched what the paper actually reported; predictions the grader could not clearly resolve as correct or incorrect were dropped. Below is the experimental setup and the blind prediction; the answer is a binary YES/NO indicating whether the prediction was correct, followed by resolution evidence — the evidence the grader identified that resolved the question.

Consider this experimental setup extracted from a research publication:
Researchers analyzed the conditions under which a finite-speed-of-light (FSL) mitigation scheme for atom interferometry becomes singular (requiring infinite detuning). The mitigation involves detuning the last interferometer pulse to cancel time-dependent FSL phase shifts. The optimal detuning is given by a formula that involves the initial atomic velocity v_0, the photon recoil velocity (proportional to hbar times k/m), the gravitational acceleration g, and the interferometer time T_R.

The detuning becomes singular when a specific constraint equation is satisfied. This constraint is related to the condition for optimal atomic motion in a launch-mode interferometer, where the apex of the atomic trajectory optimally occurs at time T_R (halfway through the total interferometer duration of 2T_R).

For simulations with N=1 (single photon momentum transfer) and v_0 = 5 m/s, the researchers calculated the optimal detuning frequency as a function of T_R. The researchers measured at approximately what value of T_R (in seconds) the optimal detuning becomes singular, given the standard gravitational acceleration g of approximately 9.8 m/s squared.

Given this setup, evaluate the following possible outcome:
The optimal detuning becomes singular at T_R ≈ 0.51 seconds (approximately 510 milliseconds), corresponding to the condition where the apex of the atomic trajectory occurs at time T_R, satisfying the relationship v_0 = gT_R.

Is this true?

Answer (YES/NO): NO